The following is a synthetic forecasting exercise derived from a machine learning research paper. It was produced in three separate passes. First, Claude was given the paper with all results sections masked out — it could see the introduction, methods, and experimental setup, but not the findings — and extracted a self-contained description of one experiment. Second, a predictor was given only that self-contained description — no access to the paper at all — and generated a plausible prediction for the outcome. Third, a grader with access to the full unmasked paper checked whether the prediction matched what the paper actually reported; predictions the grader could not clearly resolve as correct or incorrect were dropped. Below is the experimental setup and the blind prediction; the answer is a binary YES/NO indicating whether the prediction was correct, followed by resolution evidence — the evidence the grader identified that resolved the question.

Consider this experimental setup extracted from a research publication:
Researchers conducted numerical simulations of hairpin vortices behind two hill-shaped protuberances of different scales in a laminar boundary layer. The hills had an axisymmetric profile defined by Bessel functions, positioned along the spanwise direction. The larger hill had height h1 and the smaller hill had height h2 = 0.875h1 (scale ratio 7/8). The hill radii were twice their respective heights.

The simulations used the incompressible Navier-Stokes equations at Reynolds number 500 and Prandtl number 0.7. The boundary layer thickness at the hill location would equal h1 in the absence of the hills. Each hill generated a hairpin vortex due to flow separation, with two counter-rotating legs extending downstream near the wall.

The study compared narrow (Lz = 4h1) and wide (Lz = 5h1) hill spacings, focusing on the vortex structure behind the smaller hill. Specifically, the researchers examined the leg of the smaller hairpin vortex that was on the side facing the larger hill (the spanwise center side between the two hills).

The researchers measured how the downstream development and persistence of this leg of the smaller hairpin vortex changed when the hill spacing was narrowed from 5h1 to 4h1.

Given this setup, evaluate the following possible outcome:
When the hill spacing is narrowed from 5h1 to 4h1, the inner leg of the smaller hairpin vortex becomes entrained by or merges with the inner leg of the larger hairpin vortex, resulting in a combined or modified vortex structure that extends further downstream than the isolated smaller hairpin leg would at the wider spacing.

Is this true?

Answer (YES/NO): NO